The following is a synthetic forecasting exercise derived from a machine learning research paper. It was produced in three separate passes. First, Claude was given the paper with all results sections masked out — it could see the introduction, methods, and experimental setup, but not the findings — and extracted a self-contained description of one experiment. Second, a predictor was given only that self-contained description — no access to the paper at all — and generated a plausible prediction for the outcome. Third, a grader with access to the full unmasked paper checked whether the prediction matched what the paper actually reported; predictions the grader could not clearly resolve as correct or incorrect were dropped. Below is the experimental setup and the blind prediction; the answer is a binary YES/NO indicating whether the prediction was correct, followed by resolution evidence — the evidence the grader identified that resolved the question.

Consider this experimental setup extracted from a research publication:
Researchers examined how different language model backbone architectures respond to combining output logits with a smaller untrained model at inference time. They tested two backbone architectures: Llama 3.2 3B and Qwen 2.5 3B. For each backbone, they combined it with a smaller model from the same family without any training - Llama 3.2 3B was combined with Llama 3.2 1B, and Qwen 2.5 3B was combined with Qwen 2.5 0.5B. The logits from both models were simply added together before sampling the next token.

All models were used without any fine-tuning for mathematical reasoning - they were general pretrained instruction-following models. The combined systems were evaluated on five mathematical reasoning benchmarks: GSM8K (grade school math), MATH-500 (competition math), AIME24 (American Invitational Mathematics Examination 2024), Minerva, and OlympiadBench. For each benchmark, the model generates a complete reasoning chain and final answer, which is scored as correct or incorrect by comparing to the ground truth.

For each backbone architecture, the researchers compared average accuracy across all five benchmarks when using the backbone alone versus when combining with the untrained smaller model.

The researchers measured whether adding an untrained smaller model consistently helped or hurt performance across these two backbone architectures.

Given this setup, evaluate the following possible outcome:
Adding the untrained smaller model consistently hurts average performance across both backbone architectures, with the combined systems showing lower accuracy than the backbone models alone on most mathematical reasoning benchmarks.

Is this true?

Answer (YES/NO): NO